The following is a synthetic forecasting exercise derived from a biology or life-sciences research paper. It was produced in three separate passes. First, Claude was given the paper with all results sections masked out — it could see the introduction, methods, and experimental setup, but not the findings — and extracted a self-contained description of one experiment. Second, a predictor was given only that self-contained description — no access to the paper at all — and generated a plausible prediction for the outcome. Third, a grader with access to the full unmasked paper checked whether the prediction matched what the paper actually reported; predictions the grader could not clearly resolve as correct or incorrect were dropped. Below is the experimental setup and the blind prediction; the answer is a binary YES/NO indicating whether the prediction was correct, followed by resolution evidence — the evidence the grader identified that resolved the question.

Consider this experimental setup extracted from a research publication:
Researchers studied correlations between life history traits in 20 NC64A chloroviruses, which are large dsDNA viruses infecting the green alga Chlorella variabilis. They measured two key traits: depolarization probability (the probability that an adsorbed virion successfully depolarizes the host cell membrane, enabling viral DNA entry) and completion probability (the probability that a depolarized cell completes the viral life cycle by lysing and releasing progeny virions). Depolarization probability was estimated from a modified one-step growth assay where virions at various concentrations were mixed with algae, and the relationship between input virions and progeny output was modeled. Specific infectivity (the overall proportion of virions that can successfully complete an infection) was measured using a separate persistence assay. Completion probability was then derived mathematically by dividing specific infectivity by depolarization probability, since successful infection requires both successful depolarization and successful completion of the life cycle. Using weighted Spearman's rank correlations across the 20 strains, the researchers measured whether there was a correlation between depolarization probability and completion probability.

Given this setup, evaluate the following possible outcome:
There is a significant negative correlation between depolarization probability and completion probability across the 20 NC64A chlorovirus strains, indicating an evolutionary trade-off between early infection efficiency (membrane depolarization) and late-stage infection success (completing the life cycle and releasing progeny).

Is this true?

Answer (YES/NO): YES